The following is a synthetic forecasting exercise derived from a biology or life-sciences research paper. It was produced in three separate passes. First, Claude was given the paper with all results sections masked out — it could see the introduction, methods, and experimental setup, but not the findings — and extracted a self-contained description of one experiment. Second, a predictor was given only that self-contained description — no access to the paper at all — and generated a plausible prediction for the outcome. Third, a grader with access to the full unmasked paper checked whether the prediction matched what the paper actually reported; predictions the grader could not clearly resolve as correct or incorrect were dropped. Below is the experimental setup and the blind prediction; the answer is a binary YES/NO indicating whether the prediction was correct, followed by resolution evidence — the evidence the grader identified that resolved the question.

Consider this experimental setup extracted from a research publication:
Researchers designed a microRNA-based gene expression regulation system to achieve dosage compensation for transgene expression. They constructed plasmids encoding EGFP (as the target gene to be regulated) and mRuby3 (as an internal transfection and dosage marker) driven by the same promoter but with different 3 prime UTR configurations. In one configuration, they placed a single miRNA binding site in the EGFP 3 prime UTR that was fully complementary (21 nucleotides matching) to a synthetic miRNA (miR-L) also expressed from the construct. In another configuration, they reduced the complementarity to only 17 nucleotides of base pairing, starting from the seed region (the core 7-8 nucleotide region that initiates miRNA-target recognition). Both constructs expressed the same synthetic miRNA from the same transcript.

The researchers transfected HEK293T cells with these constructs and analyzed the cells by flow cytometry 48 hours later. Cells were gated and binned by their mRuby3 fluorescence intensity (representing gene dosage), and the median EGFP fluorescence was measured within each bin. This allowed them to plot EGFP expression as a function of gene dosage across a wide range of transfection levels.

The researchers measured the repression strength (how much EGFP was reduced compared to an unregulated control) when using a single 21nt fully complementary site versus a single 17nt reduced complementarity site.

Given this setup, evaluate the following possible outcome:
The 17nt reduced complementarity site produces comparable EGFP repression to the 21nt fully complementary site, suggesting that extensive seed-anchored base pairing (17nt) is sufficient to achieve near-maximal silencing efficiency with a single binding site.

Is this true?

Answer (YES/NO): NO